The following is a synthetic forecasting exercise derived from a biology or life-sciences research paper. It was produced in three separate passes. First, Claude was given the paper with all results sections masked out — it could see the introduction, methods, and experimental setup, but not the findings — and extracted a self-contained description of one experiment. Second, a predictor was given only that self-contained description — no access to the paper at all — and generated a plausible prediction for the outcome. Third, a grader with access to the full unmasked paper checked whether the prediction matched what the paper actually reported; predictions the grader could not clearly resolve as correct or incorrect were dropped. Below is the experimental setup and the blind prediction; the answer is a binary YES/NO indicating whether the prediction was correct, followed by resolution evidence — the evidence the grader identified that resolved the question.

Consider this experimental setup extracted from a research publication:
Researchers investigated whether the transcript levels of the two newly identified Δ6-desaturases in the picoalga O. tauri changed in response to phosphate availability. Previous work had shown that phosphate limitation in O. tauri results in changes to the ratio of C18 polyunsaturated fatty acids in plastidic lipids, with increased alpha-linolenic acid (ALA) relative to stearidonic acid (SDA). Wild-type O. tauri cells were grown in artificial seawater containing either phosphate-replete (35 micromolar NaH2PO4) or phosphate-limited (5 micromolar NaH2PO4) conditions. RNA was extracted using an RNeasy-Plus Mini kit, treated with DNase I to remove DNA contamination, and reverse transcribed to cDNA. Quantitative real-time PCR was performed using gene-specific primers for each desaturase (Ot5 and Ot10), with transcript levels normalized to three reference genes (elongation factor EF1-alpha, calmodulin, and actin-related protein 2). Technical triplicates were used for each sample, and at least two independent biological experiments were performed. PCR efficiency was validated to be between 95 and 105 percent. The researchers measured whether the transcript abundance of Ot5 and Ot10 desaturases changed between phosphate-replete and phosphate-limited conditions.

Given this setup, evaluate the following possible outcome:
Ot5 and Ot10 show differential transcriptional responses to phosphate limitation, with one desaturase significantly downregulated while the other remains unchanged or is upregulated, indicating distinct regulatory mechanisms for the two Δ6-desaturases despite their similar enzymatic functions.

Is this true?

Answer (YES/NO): YES